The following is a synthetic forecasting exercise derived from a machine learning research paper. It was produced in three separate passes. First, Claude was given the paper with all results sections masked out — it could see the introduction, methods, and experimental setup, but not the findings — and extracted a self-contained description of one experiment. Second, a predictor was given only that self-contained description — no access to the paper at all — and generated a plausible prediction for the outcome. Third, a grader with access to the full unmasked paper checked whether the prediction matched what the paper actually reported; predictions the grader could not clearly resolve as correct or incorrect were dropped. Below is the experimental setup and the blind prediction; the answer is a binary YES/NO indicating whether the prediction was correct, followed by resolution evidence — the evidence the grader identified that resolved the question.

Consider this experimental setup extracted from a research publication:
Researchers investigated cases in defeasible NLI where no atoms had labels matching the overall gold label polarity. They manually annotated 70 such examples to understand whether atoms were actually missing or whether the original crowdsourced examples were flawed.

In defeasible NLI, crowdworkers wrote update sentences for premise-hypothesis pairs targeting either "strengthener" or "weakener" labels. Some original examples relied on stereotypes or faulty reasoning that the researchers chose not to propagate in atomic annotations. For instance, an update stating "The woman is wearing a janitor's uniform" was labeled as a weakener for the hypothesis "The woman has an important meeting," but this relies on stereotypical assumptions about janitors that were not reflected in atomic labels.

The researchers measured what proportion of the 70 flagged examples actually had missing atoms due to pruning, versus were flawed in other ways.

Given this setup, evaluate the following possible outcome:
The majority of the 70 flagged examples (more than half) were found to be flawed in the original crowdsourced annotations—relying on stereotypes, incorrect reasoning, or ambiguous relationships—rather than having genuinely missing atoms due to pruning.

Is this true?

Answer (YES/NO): YES